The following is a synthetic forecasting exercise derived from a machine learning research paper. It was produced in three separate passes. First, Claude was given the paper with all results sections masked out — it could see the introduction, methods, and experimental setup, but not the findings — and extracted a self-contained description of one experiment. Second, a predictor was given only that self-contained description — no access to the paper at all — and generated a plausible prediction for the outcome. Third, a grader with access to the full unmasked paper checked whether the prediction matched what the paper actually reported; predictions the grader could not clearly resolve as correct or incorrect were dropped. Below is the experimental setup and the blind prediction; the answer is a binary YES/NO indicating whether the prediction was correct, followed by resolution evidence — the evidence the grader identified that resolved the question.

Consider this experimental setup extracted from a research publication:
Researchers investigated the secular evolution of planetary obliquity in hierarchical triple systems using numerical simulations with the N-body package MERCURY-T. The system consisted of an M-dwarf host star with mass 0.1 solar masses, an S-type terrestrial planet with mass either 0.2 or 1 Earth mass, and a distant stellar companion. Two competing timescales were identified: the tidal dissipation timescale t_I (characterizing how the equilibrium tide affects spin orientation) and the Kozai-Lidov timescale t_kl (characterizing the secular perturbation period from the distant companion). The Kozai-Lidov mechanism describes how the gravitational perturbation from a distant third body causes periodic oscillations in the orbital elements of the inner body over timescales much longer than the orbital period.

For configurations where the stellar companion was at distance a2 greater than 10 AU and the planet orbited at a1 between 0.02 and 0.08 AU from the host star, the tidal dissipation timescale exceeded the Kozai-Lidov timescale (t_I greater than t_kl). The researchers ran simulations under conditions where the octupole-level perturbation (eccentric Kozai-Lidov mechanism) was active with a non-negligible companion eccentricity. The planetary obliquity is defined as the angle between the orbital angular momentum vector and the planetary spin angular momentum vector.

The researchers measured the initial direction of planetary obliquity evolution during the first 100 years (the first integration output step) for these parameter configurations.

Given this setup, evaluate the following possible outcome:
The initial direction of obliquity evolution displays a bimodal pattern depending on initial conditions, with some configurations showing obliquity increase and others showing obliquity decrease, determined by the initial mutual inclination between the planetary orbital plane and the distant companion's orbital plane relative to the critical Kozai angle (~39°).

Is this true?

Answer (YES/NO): NO